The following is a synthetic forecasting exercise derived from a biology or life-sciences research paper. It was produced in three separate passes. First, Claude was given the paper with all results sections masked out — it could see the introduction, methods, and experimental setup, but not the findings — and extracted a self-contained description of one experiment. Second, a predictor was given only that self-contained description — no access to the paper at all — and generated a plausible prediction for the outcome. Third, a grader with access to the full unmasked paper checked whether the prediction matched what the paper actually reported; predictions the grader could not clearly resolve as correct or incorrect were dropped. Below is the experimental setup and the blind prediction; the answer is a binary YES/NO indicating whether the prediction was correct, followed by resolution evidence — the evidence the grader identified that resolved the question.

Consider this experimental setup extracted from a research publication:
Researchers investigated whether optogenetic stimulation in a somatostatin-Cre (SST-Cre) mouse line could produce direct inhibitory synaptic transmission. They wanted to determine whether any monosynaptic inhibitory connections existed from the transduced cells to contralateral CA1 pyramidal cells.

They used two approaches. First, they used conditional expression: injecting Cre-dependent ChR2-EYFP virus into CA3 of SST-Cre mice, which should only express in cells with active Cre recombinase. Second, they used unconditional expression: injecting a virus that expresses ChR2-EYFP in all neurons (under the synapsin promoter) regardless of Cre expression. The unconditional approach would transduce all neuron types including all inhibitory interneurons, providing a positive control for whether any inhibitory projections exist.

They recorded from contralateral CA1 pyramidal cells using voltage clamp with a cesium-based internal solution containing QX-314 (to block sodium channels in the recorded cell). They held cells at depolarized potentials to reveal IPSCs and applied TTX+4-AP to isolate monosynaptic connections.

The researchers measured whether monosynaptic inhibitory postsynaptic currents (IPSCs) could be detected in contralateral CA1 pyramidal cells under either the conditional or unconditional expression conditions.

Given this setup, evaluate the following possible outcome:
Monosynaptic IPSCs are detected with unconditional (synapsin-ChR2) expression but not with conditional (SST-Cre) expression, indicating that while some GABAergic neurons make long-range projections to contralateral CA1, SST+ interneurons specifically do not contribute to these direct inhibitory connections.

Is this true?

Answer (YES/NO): NO